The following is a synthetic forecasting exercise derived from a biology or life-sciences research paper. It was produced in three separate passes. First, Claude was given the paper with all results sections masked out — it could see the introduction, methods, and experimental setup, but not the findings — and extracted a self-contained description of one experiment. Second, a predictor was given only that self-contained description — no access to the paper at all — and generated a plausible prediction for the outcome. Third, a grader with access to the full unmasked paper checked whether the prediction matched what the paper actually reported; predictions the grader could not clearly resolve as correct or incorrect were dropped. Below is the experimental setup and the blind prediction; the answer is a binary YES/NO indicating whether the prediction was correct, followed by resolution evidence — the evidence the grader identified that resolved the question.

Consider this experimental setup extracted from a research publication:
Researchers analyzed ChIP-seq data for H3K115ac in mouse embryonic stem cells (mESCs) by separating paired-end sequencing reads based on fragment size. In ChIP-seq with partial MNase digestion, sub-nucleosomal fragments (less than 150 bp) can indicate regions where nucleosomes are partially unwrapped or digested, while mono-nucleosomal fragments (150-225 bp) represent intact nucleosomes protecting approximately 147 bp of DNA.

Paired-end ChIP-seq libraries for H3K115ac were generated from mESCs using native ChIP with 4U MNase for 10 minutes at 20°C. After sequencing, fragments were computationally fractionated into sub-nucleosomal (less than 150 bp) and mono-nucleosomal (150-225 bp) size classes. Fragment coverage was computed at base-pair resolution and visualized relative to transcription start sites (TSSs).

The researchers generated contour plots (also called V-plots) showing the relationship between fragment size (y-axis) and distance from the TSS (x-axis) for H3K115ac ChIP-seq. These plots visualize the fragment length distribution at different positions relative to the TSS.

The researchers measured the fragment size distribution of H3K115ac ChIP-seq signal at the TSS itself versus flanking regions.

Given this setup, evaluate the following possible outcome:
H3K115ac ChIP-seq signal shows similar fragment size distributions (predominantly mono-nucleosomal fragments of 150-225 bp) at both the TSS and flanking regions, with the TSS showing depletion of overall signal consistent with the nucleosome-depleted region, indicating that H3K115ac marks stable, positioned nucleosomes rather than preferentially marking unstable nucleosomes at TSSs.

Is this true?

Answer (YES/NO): NO